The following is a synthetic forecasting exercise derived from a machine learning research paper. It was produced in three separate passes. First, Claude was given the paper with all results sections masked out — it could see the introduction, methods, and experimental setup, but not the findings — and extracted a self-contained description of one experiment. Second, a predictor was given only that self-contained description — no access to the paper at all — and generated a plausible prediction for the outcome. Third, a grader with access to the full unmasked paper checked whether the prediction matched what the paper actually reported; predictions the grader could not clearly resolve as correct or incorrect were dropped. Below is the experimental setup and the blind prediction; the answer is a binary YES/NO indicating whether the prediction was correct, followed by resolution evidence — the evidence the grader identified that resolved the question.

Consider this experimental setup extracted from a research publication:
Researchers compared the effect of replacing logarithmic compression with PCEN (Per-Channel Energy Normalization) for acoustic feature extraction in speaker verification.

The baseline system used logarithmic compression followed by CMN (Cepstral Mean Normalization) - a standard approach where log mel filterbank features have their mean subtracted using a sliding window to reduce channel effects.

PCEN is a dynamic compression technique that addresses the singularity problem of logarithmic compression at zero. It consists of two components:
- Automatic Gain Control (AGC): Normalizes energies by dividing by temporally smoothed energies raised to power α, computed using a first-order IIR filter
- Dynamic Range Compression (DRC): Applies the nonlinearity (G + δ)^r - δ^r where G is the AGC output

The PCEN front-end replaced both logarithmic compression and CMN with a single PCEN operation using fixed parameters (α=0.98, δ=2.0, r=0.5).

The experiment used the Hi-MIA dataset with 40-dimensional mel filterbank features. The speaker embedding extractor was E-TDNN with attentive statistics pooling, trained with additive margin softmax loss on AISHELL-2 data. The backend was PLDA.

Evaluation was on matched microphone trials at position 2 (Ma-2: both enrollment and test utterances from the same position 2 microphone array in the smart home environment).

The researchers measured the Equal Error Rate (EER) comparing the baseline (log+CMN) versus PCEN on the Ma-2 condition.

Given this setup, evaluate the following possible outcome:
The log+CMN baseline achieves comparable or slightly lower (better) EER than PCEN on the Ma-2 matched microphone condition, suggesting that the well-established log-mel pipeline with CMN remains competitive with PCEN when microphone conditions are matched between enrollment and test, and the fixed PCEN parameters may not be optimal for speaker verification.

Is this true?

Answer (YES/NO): YES